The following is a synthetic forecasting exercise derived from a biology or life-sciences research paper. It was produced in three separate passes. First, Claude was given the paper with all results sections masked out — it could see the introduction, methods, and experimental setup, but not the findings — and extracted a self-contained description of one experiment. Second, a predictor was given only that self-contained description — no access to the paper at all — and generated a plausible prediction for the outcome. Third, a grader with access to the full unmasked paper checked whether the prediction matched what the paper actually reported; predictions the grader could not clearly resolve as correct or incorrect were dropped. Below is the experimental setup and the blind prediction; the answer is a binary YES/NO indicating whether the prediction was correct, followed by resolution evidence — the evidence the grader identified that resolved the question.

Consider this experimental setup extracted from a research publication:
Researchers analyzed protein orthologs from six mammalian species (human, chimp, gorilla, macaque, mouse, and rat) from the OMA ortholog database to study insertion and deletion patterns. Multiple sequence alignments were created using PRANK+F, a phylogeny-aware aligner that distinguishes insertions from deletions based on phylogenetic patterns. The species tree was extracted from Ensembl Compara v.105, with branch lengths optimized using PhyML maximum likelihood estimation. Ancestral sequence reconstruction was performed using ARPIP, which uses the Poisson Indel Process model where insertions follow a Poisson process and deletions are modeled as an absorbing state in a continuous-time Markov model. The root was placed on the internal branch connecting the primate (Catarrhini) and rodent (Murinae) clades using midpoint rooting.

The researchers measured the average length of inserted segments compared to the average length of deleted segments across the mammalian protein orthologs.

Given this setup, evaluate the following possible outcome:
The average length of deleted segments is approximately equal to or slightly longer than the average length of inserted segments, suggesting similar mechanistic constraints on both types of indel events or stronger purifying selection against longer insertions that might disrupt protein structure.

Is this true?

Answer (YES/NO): NO